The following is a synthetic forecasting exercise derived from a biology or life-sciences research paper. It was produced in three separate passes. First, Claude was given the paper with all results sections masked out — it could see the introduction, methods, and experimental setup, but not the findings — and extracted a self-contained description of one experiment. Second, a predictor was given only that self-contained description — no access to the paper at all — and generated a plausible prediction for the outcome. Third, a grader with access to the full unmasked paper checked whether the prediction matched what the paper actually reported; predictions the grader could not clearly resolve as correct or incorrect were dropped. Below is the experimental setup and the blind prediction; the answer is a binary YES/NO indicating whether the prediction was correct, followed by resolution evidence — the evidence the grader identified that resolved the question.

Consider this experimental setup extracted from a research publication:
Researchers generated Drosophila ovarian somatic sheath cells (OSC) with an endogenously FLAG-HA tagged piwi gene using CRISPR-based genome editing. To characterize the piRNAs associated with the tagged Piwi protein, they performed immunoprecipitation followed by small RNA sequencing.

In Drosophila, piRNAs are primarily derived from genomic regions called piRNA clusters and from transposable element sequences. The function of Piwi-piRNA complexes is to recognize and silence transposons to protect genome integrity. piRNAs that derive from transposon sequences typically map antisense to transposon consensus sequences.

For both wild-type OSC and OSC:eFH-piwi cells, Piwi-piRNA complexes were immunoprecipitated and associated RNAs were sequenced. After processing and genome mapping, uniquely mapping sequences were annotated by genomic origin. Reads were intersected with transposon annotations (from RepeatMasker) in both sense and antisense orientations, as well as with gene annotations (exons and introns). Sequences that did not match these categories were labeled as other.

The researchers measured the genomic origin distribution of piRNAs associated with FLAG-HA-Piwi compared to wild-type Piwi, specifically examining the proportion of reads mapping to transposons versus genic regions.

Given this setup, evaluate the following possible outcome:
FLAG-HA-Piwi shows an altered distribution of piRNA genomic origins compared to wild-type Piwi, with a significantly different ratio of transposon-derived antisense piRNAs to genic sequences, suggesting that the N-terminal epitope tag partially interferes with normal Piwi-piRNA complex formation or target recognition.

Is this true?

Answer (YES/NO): NO